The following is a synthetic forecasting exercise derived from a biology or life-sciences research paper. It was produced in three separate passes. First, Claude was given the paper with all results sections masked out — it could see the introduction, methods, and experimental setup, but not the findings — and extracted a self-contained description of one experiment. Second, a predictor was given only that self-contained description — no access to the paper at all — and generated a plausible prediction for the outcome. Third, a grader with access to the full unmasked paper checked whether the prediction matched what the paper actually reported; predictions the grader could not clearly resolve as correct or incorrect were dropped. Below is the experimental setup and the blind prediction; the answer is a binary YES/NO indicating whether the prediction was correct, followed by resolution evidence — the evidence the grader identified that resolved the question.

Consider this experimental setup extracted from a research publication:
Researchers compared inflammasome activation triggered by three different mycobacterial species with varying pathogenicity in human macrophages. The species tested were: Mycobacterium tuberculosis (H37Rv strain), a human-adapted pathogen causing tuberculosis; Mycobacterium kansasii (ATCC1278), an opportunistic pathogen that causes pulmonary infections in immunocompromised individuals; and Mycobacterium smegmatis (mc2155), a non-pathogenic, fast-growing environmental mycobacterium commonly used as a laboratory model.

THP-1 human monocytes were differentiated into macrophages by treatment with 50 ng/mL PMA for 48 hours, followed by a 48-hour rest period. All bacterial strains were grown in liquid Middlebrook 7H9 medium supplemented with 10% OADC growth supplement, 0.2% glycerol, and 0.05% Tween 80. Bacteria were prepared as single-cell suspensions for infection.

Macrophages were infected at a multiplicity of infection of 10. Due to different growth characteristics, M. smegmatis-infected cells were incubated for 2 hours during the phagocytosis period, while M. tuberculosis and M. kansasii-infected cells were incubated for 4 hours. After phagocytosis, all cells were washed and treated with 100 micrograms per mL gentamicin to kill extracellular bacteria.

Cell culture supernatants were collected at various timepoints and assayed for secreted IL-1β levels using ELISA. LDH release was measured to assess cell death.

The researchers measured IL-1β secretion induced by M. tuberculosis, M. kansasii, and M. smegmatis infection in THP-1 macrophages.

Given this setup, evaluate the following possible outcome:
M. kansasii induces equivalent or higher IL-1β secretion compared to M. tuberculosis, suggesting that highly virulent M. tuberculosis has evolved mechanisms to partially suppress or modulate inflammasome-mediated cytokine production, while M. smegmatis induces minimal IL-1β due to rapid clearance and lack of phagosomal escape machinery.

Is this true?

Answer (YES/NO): NO